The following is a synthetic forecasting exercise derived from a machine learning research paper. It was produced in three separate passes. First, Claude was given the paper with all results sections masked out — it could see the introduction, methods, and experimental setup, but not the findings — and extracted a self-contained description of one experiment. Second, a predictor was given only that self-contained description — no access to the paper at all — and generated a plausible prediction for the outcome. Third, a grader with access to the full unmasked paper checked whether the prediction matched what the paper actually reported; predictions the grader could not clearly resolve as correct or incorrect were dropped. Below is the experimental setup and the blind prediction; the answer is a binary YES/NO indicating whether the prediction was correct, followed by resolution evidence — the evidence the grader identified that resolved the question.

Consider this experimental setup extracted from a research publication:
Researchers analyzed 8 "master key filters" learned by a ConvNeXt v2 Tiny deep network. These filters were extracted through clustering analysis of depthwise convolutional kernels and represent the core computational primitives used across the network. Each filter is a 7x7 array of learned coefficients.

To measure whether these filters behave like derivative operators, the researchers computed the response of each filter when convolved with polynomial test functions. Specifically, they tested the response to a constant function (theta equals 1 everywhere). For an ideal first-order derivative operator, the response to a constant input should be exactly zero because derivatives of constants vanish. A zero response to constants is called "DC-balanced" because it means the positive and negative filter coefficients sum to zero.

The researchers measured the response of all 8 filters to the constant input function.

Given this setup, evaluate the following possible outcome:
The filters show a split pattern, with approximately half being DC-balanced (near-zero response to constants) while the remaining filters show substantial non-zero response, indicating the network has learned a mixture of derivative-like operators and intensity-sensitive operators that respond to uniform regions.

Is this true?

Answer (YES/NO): NO